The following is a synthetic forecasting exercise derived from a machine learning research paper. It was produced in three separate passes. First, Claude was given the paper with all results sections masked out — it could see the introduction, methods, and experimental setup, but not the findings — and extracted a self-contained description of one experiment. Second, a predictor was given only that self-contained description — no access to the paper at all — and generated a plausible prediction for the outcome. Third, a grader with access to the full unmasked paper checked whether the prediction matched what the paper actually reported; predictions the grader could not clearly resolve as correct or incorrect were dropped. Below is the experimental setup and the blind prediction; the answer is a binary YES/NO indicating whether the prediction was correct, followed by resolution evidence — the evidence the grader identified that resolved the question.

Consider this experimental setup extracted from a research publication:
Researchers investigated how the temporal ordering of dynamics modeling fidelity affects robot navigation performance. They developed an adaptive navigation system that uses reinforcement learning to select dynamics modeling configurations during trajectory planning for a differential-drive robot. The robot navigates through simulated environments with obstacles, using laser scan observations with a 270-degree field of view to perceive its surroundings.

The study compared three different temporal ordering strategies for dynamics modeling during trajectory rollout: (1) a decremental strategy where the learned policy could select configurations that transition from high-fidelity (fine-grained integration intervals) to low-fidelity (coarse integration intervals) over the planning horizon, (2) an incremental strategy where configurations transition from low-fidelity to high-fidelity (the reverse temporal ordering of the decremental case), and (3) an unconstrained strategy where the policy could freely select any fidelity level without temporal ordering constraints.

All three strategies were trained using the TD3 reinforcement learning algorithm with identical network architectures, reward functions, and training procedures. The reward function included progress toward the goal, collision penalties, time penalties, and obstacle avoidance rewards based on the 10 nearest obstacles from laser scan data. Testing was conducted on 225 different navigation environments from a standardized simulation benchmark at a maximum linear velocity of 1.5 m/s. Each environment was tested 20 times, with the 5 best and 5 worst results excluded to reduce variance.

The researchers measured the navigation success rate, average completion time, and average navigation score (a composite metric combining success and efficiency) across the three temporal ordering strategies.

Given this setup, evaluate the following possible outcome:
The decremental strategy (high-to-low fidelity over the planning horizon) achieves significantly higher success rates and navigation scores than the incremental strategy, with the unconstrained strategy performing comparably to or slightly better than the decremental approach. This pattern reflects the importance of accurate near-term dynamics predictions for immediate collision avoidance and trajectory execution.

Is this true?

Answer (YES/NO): NO